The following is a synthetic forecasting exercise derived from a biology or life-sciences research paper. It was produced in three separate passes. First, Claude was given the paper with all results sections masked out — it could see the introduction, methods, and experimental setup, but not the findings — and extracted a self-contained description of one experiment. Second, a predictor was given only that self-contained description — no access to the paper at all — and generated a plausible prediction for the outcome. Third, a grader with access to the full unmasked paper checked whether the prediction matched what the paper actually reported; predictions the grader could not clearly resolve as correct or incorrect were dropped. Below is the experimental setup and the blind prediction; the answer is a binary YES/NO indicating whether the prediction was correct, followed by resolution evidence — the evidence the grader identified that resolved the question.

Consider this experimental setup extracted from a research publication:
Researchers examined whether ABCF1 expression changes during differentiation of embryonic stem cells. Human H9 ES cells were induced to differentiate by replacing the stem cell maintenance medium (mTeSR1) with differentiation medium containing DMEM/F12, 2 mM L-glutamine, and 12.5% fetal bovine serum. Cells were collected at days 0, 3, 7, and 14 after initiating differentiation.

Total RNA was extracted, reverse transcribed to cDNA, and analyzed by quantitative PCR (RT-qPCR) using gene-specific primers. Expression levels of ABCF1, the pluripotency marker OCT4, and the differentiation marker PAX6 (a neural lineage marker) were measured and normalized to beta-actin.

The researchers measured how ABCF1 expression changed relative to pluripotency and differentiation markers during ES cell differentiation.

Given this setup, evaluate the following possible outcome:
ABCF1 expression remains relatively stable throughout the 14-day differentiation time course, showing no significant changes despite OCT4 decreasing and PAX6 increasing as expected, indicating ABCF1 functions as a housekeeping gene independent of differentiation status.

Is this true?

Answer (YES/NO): NO